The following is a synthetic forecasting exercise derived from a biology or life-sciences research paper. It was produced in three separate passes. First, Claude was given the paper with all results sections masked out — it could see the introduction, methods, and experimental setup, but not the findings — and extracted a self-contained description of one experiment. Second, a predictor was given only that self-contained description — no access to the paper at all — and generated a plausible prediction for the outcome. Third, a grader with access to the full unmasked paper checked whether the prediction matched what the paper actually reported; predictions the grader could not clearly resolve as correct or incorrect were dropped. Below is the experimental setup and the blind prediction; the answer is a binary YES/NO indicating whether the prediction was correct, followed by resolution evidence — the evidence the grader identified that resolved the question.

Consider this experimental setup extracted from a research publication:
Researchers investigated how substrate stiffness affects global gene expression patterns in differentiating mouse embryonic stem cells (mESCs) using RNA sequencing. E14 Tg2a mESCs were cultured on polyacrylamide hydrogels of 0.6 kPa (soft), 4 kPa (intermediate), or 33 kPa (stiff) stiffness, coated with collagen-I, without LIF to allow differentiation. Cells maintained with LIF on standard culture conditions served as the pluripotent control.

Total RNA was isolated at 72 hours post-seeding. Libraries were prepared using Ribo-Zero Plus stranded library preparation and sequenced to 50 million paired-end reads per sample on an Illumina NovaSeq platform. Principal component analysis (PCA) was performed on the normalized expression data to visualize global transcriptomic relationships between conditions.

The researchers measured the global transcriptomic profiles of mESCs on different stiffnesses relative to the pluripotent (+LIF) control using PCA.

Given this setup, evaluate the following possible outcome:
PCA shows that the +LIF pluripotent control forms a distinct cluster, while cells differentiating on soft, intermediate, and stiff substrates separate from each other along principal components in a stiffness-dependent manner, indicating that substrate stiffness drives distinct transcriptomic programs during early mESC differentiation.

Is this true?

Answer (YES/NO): NO